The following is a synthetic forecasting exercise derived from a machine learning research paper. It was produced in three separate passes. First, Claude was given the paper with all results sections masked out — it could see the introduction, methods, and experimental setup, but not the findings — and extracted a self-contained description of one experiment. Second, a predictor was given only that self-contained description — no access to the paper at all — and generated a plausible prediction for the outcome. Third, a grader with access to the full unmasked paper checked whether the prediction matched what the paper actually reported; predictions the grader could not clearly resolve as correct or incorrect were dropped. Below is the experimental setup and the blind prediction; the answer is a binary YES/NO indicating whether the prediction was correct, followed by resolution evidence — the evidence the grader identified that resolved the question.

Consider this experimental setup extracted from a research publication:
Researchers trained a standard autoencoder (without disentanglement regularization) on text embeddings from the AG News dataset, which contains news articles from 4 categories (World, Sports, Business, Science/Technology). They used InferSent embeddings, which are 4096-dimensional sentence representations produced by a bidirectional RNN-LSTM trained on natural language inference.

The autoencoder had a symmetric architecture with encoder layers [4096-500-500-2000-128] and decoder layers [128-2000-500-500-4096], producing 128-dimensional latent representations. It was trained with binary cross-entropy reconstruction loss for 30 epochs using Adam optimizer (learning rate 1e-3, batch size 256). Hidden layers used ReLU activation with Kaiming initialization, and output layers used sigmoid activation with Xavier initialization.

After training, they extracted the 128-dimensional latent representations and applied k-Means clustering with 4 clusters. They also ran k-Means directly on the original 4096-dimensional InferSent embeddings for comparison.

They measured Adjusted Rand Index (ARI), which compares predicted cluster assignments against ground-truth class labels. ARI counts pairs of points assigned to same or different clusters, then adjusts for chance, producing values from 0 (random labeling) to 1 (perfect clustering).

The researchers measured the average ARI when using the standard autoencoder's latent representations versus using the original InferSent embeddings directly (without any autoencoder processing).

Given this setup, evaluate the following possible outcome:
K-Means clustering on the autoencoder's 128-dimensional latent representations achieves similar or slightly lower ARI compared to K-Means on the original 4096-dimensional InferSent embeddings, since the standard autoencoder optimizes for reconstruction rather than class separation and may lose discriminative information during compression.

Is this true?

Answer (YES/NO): NO